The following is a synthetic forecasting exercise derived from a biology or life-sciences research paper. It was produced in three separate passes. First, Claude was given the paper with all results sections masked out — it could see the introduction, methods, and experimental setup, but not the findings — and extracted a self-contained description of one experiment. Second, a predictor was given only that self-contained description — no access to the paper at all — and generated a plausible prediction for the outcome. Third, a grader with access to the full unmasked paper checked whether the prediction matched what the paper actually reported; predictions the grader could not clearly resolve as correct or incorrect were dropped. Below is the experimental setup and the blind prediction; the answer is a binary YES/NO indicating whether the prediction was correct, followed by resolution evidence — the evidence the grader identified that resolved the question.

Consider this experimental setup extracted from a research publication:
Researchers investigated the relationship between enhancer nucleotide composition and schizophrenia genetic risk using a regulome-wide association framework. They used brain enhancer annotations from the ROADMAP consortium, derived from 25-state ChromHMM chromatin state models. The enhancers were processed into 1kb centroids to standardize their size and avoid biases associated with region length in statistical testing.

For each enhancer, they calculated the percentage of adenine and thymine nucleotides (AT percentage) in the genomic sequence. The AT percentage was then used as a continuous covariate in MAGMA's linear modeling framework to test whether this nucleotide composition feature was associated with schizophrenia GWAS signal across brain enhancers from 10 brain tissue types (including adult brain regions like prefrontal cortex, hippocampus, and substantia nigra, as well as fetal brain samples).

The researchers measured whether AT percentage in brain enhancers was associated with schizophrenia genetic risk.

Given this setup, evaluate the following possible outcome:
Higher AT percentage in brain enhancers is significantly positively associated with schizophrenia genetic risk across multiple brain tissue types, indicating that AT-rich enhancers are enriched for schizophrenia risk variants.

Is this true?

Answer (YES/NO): YES